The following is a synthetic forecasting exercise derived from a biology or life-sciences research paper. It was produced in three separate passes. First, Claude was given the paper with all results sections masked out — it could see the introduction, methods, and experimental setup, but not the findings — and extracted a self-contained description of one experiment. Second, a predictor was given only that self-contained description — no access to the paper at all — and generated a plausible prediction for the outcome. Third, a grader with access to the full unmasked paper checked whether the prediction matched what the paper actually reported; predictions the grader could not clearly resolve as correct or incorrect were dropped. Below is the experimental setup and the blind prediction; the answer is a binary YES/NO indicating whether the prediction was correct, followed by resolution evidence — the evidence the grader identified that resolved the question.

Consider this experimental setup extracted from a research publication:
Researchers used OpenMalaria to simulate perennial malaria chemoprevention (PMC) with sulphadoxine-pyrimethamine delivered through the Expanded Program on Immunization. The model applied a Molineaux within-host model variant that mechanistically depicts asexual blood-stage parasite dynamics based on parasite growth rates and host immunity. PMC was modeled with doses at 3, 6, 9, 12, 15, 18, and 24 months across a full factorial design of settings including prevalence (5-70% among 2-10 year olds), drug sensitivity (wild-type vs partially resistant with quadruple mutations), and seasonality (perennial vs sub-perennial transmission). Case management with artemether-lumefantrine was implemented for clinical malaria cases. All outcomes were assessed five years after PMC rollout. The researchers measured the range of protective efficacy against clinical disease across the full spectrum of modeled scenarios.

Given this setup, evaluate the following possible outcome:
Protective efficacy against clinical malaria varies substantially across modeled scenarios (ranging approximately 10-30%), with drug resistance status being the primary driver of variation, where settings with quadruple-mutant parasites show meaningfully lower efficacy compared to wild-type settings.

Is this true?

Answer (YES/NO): NO